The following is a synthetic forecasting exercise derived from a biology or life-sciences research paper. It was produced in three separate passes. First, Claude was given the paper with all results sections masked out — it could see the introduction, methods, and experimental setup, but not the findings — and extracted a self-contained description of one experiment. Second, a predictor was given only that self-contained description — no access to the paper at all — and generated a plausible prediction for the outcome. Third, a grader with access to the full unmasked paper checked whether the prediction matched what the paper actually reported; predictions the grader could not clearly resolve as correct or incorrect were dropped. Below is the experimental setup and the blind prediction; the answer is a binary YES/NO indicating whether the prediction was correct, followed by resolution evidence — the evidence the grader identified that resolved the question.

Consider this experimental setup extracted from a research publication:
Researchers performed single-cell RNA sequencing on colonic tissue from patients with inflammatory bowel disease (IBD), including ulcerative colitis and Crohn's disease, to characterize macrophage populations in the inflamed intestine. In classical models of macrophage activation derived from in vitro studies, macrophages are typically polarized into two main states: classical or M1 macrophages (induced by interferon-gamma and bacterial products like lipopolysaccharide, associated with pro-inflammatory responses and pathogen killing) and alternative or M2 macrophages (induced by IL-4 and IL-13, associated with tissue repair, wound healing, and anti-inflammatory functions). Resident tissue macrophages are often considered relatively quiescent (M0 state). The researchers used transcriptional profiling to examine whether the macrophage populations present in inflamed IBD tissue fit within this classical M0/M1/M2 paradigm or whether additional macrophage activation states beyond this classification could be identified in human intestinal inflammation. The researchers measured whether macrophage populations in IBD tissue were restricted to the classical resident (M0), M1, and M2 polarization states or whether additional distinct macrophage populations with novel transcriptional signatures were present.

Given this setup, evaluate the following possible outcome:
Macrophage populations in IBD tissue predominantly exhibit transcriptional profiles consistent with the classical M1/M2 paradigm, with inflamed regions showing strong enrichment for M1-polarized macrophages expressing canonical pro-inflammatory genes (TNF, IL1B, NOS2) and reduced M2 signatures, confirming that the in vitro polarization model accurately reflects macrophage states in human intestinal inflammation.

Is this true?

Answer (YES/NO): NO